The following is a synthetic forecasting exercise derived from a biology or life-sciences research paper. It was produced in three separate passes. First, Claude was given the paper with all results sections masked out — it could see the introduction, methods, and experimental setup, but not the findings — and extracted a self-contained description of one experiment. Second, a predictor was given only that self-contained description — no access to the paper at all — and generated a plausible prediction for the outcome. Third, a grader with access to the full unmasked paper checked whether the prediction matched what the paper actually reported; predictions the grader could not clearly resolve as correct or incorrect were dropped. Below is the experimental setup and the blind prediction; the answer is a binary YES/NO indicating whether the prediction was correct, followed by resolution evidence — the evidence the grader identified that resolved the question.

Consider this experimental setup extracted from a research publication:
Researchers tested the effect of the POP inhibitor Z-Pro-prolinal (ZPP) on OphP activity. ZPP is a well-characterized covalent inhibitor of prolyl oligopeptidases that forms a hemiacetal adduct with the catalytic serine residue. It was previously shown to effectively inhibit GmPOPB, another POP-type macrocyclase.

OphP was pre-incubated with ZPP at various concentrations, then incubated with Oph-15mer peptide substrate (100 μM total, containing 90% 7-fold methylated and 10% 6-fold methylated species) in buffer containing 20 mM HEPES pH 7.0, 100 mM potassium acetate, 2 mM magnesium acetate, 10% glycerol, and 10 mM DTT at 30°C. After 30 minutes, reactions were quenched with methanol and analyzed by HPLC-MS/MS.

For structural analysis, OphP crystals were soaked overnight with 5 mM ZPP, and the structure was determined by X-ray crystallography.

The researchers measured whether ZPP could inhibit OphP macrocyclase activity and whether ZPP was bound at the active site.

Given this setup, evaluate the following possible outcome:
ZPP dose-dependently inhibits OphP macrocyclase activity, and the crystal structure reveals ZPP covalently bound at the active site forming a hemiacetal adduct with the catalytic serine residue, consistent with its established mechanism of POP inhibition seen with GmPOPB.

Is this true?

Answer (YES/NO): NO